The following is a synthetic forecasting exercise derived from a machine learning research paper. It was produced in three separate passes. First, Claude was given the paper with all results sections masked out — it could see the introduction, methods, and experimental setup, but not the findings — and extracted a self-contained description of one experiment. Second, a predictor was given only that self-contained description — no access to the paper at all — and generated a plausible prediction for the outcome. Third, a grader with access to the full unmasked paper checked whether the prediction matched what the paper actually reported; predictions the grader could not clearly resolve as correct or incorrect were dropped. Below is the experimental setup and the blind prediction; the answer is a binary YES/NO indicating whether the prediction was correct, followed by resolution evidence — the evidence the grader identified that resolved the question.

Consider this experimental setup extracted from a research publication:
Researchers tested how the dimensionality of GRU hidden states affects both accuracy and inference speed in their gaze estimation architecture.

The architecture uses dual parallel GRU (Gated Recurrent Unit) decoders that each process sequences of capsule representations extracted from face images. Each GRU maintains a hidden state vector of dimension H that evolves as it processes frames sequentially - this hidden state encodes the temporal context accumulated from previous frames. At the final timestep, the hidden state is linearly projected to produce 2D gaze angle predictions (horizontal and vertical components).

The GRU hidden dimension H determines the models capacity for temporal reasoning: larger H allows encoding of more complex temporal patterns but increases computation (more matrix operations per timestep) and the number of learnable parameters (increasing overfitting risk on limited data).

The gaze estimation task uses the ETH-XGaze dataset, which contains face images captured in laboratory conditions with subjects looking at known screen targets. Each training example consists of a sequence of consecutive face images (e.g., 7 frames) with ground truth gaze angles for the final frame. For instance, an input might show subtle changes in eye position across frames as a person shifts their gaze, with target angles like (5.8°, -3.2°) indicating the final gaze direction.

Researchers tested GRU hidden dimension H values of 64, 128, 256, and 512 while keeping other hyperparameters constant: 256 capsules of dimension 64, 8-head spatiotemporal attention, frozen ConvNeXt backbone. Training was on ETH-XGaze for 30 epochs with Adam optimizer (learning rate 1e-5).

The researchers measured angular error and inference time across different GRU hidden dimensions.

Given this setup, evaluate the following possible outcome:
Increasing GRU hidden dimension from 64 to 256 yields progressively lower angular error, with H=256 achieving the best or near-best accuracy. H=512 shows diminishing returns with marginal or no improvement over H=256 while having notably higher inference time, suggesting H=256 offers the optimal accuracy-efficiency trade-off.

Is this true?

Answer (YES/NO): NO